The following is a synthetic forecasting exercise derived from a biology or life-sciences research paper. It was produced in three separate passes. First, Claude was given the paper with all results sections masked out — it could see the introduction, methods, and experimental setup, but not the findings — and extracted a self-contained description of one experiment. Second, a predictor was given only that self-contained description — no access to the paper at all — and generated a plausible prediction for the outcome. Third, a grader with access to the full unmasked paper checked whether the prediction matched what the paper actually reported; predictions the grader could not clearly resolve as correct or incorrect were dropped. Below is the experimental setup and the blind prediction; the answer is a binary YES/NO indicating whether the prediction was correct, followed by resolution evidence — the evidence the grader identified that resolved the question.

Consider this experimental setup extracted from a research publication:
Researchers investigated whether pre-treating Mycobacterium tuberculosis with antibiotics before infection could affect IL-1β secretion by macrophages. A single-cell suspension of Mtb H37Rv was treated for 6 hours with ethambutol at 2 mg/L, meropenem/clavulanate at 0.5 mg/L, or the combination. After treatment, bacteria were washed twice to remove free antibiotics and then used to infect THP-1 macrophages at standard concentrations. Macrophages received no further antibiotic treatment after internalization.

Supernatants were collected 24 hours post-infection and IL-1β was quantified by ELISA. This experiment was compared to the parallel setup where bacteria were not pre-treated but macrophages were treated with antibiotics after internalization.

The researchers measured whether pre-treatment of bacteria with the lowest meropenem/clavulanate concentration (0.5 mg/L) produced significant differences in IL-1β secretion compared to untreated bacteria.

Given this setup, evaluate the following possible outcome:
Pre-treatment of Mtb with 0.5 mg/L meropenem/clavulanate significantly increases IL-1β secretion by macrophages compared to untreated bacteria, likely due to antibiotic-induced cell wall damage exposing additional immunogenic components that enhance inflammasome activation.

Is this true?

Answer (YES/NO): YES